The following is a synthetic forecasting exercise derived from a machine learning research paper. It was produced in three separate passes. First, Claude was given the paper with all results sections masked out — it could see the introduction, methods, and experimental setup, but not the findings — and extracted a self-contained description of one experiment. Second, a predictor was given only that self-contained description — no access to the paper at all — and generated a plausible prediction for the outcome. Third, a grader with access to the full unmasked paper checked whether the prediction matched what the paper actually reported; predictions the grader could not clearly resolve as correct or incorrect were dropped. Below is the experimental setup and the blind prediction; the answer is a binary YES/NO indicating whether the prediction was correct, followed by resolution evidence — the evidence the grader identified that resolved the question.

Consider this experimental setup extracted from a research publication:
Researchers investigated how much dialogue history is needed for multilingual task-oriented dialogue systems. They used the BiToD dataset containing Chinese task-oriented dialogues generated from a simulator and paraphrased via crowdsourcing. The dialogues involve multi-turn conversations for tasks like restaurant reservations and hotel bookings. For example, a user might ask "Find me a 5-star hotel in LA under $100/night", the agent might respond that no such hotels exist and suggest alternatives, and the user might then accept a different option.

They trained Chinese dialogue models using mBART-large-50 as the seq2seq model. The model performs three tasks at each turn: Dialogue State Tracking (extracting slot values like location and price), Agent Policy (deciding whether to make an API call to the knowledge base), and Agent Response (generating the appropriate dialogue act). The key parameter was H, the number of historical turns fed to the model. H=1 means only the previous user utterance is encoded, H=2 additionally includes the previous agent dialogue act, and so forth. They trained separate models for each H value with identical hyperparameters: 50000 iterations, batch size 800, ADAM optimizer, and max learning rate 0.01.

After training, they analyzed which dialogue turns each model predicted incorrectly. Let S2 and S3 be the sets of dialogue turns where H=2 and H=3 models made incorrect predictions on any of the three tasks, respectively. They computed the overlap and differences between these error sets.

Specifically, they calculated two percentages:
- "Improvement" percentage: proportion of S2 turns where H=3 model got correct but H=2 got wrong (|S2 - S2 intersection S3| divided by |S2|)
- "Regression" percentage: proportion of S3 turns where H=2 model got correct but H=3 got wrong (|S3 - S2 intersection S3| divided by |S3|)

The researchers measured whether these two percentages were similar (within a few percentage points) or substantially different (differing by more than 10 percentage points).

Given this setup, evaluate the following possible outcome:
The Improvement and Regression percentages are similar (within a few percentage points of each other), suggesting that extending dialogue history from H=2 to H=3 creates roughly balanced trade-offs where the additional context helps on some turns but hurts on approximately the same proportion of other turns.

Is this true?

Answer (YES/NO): YES